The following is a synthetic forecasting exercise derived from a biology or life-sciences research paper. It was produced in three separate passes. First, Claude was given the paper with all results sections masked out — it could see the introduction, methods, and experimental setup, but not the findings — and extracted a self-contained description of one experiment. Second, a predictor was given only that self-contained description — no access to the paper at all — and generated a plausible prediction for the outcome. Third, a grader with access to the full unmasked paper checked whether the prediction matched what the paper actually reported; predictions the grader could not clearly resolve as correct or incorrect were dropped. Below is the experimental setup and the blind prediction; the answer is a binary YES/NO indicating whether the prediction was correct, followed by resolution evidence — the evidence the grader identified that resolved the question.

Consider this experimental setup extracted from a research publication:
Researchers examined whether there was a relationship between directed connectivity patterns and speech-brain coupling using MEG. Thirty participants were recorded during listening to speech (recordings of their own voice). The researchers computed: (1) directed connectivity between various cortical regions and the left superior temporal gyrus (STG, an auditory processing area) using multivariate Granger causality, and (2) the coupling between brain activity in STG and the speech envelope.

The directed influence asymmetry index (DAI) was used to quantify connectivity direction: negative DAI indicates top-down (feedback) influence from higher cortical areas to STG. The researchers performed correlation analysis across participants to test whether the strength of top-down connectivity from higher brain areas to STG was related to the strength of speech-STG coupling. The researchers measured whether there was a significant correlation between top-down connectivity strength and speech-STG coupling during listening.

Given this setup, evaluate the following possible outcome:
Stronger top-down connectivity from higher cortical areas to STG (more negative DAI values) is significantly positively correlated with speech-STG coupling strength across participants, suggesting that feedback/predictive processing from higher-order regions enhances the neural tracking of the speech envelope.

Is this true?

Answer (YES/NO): NO